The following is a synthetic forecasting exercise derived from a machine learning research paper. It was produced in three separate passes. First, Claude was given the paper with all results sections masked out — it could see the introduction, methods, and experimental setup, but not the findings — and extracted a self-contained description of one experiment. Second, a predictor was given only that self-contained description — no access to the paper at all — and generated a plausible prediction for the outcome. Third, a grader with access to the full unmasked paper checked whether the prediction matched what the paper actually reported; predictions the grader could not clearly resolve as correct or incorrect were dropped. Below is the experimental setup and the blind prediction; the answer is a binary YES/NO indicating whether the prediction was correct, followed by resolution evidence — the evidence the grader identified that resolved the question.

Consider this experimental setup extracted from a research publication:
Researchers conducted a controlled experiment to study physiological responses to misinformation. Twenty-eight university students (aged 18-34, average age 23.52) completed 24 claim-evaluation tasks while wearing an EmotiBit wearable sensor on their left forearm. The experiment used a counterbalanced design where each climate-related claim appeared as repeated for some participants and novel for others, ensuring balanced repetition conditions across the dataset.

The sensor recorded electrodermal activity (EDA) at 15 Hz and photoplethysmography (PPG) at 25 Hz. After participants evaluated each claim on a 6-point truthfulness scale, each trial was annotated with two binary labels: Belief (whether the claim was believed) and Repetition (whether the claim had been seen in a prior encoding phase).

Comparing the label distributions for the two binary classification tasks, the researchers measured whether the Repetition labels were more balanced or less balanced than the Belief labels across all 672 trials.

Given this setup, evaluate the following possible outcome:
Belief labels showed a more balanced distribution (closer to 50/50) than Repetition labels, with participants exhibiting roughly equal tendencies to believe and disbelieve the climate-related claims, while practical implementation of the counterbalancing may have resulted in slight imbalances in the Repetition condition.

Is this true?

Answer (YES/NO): NO